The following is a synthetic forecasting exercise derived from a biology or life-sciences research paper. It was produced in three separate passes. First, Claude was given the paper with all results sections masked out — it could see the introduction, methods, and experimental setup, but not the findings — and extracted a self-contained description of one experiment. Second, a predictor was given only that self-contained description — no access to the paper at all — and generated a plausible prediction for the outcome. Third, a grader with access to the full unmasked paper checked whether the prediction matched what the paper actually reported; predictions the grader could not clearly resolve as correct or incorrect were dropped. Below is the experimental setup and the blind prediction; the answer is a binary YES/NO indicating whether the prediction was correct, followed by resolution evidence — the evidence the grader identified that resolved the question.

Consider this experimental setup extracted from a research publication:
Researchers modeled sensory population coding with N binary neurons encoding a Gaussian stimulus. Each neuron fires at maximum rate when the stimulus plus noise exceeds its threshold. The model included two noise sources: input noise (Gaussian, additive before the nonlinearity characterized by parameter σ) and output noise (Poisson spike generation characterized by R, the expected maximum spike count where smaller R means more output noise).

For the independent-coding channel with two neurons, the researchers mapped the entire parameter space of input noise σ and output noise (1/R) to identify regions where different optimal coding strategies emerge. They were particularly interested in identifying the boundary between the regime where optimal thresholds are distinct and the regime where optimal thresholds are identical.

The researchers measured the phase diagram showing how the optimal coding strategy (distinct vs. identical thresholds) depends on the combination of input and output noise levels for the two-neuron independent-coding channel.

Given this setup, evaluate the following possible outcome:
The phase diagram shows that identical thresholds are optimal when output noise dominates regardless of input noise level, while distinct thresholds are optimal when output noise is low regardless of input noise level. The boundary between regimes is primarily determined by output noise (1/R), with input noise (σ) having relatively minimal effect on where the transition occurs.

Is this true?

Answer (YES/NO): NO